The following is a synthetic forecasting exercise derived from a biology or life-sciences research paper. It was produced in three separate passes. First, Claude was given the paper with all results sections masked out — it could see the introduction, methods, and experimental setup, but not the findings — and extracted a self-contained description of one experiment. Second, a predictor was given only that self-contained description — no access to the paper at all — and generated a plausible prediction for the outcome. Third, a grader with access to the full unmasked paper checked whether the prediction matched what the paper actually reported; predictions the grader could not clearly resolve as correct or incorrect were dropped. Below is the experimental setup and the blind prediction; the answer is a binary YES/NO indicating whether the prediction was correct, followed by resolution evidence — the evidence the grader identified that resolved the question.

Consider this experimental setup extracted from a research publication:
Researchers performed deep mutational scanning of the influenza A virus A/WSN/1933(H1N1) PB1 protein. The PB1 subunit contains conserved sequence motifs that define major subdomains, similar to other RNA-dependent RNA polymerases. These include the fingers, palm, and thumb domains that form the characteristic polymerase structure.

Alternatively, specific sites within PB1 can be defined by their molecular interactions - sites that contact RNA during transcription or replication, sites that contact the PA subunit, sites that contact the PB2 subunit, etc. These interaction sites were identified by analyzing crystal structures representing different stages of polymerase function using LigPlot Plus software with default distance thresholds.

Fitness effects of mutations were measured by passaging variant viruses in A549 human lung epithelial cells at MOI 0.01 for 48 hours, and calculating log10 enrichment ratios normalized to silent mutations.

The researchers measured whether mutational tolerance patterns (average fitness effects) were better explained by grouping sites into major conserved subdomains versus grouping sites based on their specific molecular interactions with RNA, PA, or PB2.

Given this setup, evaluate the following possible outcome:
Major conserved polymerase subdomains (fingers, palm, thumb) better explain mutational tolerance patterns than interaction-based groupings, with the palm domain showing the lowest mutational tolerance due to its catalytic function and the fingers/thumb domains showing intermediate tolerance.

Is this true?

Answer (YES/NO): NO